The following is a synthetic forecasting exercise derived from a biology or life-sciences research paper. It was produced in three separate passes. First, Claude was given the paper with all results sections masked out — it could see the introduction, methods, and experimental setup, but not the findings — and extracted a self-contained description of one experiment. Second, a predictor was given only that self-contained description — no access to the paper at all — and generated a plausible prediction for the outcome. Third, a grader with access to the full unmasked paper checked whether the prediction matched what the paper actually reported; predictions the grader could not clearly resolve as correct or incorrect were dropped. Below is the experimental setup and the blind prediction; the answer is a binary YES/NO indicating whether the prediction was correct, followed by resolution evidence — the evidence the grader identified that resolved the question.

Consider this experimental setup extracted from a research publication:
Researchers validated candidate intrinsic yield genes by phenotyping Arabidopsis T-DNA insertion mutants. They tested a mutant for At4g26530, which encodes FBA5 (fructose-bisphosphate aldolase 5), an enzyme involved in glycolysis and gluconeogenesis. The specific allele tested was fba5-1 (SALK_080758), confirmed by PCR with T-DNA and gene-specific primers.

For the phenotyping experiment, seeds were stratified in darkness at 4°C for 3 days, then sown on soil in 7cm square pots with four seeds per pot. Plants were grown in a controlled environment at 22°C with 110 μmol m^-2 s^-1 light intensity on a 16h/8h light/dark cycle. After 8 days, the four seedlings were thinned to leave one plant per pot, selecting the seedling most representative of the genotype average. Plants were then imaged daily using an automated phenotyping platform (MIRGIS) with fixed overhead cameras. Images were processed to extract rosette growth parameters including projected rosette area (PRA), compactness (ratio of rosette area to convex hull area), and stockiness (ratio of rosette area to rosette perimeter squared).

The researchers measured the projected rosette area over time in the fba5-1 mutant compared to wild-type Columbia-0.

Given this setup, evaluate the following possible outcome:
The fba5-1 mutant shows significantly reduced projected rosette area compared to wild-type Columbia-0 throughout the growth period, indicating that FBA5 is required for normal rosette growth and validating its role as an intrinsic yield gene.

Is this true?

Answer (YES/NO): NO